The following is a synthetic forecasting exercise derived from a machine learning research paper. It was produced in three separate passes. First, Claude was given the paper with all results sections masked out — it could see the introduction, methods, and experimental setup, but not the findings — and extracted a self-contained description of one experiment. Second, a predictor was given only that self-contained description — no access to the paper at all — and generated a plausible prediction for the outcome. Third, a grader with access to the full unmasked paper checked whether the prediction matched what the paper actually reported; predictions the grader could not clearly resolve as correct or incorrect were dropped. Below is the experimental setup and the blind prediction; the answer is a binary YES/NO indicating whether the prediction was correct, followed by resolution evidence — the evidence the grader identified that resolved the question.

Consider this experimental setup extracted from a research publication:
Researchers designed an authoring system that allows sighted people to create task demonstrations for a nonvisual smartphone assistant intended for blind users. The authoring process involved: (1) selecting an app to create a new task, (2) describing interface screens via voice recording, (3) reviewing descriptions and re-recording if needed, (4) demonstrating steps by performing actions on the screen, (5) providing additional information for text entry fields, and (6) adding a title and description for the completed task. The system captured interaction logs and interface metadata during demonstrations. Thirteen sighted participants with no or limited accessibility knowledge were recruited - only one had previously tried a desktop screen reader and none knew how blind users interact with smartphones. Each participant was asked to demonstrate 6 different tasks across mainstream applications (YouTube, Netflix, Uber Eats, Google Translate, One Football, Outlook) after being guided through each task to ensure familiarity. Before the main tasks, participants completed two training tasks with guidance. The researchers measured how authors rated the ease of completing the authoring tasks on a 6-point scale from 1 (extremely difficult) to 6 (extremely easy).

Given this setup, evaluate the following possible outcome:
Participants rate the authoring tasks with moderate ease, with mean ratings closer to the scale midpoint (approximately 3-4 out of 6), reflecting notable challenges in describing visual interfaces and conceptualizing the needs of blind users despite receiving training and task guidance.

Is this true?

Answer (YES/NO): NO